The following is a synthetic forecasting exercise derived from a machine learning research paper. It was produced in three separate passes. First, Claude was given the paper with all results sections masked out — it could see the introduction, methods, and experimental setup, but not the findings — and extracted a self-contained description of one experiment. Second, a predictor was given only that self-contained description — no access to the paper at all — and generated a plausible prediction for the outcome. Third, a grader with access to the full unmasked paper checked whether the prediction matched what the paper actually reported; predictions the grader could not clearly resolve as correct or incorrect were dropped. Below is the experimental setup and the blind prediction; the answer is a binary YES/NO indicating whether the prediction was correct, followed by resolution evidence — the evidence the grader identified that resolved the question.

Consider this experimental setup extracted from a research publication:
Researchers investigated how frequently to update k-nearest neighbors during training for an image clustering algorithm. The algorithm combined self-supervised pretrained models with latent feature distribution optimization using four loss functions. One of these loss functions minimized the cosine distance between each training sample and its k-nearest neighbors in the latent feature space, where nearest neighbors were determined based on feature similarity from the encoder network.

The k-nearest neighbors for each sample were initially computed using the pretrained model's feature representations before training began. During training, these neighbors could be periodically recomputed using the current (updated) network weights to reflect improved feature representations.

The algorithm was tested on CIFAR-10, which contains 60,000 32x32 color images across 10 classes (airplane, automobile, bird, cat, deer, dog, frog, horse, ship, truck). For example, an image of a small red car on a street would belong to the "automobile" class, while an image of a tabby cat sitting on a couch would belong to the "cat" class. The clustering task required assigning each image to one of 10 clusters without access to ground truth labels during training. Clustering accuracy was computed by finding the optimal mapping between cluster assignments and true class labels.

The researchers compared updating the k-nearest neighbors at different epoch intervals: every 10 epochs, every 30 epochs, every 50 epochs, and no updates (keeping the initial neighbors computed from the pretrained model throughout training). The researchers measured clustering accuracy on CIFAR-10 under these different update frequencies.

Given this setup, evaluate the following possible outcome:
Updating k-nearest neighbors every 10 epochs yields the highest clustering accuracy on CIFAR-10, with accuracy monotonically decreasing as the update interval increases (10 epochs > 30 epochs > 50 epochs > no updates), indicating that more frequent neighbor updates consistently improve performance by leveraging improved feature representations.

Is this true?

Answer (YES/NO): NO